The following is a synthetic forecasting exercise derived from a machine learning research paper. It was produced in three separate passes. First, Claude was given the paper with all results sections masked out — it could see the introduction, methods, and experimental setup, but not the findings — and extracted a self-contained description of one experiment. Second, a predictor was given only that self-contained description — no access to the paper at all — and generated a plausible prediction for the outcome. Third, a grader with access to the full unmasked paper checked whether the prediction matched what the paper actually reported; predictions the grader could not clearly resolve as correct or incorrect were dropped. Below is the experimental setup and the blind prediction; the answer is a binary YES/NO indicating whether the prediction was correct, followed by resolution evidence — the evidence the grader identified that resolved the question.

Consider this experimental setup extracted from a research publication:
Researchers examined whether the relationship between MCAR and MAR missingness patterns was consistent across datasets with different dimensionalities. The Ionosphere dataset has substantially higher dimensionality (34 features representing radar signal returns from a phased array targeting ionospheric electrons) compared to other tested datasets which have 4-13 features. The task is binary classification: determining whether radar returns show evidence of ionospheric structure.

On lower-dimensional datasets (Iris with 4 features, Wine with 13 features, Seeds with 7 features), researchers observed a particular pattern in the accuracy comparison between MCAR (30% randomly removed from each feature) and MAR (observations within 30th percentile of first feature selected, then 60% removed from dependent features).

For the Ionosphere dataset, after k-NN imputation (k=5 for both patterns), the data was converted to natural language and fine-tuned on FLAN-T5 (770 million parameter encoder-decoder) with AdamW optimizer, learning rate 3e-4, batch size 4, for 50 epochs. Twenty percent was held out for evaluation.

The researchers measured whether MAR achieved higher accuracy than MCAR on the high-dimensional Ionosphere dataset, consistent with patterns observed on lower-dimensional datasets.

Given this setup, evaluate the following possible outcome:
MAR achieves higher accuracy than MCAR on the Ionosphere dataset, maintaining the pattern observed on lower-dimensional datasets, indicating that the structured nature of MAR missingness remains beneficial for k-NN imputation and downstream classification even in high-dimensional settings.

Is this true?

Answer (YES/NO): NO